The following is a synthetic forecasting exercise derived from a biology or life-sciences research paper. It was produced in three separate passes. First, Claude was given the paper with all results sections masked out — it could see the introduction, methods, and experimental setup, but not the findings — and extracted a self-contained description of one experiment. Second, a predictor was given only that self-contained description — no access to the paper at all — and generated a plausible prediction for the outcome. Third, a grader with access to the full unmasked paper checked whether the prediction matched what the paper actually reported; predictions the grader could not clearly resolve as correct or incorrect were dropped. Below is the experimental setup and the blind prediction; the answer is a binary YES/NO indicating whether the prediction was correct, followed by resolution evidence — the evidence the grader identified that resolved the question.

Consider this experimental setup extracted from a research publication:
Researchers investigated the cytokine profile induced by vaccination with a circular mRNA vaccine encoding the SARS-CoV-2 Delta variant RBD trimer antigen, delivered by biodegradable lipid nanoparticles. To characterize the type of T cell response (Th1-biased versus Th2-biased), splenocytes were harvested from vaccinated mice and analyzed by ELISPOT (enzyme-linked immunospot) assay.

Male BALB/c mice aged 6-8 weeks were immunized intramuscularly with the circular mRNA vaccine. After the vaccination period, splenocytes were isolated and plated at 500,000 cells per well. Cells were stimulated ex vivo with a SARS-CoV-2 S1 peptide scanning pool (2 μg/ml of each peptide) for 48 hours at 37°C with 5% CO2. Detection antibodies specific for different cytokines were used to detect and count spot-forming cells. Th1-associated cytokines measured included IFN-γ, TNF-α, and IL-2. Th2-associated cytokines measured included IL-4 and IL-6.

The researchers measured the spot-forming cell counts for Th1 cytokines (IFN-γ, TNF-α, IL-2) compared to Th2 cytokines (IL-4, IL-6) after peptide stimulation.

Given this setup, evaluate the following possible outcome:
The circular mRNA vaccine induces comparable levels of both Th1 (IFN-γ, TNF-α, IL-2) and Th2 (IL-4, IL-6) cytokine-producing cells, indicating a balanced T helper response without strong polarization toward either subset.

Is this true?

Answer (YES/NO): NO